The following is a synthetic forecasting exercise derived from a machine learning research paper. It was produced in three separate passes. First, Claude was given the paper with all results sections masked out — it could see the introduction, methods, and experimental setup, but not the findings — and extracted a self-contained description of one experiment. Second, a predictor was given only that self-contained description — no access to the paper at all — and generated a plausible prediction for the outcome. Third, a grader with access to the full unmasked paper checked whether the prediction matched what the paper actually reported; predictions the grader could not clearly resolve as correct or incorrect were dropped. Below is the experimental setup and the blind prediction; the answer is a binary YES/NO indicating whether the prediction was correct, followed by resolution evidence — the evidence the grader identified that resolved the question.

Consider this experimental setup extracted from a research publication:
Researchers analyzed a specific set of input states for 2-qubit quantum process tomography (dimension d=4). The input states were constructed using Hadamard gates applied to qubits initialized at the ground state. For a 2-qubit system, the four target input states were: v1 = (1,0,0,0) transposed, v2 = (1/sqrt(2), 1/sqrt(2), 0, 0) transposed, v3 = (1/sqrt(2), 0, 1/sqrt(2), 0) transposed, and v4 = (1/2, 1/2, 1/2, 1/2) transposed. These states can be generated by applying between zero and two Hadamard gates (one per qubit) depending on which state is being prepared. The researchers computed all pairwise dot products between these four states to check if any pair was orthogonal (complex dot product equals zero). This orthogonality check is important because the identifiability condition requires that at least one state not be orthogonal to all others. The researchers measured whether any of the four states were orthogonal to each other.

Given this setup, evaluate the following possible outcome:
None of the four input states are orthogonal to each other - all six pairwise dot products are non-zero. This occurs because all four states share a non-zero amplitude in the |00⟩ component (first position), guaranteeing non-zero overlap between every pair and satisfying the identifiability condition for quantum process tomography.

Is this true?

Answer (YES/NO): YES